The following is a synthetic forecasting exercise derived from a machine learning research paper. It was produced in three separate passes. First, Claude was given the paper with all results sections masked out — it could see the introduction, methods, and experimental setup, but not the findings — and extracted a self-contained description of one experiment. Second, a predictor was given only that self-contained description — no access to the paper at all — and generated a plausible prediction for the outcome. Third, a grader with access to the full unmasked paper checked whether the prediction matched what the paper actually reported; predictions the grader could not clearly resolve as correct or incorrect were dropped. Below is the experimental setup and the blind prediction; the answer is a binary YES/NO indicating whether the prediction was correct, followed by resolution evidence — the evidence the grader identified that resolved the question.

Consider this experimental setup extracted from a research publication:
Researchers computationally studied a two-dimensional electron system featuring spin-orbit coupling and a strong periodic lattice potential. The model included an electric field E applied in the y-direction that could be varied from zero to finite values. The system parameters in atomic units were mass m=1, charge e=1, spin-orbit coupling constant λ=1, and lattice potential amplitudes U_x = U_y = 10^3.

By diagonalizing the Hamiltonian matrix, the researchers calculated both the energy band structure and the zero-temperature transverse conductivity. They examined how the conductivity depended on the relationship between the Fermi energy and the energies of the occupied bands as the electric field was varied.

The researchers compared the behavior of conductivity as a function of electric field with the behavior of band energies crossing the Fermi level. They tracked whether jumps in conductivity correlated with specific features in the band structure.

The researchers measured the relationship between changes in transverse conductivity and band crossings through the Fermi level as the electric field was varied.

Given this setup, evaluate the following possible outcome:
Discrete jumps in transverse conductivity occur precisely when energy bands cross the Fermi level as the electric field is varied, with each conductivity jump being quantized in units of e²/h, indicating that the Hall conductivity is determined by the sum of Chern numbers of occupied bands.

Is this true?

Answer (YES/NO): NO